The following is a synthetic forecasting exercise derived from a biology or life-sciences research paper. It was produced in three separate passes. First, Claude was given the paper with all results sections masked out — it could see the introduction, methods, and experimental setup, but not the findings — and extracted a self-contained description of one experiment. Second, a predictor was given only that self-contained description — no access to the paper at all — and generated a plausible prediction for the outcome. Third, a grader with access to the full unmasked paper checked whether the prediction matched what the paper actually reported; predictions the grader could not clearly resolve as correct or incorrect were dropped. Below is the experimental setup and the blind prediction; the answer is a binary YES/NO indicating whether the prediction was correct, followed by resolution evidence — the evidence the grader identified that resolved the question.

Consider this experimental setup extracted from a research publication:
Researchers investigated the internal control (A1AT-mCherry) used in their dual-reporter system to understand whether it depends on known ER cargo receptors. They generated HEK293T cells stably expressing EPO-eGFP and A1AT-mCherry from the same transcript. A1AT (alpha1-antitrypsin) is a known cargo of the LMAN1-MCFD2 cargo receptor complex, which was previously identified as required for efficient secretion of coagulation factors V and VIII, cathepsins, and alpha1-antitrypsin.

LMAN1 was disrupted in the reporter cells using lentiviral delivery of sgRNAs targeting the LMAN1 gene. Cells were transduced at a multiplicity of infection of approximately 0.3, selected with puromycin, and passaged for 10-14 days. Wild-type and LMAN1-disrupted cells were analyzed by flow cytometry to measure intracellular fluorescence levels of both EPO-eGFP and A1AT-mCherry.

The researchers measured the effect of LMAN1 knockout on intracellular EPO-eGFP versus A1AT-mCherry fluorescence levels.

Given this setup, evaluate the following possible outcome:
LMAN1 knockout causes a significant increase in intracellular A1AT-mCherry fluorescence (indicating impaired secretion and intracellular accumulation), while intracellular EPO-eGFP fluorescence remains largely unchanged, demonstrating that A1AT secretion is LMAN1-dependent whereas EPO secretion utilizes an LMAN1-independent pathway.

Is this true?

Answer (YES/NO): YES